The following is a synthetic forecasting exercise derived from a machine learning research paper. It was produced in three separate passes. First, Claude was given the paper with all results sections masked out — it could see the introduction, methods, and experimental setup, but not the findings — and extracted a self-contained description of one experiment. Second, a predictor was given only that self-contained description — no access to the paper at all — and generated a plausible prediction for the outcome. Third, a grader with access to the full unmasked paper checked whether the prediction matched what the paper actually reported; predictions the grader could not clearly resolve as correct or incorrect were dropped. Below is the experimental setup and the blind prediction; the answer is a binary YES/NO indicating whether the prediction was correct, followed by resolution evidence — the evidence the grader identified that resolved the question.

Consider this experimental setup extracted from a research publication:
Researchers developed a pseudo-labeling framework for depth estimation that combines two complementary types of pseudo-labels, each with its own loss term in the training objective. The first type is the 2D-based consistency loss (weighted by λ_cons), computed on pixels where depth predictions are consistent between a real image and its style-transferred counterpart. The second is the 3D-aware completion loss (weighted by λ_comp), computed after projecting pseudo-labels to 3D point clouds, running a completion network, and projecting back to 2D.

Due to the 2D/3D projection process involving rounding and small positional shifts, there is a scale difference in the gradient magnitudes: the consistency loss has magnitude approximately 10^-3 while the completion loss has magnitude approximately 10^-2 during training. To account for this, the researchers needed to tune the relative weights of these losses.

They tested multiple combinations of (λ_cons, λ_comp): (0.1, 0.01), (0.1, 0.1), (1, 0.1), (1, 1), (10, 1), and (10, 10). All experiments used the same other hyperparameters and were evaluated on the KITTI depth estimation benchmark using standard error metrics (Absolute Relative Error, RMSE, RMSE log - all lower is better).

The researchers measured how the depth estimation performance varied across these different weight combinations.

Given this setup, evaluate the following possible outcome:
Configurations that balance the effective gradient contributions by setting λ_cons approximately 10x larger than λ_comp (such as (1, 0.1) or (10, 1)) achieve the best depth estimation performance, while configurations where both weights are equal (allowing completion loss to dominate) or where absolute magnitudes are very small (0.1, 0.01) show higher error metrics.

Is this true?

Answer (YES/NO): NO